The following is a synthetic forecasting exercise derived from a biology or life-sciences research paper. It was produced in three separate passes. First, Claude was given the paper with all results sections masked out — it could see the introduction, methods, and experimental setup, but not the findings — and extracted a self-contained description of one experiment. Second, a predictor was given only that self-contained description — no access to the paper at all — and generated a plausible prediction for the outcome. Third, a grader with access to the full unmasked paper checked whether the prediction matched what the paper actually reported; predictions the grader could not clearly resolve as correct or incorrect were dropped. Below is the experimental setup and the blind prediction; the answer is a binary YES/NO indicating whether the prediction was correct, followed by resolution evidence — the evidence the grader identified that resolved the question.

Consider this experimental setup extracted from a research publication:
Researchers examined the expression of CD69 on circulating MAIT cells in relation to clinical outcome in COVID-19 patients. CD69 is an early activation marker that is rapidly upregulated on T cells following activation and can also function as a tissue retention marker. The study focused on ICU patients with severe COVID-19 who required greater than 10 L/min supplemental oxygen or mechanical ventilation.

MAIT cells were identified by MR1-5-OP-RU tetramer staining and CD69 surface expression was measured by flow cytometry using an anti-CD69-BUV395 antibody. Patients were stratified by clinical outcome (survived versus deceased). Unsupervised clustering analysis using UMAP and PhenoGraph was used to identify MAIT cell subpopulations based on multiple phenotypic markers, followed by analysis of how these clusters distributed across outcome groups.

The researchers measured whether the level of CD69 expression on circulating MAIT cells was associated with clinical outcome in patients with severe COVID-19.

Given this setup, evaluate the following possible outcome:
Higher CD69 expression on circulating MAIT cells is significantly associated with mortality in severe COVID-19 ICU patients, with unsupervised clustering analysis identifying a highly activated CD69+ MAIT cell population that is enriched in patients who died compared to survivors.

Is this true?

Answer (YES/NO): NO